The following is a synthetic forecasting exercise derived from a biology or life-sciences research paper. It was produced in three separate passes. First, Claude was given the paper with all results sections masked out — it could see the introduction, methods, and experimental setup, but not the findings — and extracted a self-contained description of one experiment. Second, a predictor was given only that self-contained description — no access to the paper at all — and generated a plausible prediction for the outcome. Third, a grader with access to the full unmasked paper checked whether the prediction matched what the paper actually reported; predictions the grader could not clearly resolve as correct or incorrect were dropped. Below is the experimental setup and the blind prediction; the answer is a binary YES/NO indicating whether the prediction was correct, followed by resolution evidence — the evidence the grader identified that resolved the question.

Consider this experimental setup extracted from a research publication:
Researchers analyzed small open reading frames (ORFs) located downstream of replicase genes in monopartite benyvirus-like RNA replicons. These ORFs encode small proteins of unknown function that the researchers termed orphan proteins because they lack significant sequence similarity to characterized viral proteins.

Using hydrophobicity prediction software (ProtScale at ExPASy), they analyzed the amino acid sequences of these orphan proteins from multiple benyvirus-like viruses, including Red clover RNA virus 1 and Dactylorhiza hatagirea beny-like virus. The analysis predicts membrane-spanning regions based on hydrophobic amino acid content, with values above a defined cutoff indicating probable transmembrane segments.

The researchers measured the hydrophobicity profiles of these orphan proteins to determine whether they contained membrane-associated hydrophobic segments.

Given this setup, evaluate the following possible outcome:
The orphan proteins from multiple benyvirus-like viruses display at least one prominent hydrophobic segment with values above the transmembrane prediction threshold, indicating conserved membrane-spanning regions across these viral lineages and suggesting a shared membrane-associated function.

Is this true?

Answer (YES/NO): YES